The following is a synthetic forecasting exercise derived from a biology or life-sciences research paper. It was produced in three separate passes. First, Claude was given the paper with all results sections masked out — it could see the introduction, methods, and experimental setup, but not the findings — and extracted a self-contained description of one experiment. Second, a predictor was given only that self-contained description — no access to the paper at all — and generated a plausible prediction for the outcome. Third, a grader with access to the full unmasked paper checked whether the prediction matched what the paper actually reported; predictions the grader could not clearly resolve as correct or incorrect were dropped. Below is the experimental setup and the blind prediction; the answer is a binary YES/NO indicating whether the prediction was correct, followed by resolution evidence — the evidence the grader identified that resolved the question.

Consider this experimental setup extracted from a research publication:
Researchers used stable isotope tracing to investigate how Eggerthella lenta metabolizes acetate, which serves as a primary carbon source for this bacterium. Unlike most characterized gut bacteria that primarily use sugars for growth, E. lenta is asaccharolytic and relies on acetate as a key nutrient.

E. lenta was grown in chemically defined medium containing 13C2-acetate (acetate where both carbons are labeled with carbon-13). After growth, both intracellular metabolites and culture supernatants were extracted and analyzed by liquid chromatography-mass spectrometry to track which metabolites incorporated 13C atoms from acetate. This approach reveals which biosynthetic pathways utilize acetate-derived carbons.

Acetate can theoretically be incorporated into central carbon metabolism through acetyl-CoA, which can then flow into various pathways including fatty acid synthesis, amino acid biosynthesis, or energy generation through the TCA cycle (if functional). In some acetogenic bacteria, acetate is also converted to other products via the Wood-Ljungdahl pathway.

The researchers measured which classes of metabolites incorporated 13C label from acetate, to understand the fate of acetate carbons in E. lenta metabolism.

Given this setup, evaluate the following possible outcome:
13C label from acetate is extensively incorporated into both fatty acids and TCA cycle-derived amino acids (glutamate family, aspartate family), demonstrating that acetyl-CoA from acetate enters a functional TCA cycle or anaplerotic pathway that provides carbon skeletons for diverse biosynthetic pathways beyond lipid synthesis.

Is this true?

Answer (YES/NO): NO